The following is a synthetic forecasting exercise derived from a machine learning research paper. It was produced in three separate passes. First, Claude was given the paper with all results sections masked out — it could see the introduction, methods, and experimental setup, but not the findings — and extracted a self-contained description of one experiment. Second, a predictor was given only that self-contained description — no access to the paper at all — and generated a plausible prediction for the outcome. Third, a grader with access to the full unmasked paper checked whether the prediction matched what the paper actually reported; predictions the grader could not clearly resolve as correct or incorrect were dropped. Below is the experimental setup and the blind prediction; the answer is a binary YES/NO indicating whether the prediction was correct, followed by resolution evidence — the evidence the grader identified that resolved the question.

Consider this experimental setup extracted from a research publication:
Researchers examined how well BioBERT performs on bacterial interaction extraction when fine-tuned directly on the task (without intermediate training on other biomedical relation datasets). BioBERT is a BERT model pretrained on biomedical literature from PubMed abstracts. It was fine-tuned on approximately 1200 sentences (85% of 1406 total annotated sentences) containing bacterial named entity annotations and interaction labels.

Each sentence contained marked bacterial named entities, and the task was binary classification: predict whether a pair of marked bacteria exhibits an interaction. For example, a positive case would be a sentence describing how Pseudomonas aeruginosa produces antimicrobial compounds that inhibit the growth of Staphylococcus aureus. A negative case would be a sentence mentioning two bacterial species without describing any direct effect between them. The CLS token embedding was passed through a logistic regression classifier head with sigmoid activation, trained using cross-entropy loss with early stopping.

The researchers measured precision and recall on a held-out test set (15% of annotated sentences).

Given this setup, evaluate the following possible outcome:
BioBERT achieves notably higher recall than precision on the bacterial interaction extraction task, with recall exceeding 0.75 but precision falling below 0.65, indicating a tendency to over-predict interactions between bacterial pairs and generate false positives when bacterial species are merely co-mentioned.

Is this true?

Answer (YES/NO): NO